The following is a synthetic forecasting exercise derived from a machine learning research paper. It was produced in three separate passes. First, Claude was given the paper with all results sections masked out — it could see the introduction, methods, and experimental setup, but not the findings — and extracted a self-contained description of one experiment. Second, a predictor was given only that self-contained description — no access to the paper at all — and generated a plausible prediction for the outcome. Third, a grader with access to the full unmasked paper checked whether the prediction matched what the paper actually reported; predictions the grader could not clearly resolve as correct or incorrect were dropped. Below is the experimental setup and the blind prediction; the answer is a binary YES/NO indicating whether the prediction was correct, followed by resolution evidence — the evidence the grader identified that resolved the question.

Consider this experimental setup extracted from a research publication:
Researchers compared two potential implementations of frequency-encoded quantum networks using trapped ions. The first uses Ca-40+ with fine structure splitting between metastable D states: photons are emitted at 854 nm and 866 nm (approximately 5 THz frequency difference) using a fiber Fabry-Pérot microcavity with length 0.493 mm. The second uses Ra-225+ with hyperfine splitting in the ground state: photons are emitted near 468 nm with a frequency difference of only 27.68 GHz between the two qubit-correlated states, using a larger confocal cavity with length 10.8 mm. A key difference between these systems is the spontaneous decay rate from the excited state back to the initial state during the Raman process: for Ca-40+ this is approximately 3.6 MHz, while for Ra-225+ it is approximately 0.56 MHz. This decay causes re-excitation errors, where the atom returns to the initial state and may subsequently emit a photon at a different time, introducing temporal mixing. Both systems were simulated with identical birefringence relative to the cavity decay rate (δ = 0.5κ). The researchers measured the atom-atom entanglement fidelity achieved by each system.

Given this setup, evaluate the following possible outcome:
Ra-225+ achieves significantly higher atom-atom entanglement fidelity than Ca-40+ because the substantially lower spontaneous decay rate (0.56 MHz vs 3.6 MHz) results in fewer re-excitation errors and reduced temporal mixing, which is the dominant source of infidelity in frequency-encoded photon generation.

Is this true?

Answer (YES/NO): YES